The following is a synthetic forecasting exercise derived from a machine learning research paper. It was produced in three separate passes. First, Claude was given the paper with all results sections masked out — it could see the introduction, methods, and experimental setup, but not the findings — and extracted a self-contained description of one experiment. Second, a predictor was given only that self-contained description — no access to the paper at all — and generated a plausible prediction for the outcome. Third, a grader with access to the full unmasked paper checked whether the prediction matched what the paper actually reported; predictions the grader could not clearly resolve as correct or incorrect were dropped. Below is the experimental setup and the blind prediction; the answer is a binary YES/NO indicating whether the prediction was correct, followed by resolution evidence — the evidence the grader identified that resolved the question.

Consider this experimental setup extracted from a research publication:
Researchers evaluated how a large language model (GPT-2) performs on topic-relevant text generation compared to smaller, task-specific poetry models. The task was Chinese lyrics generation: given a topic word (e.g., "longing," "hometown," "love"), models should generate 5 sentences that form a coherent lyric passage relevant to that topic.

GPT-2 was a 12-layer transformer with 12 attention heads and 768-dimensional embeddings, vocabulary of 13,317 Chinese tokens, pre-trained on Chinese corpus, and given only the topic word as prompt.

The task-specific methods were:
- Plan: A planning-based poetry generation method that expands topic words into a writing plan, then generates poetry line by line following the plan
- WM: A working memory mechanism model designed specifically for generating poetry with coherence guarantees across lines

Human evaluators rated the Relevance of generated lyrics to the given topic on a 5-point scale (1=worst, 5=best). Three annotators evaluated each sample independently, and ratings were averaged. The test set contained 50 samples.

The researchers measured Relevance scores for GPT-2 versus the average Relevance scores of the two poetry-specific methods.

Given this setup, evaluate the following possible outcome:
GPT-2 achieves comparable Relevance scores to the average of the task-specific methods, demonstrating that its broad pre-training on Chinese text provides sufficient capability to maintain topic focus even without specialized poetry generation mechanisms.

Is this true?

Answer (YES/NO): NO